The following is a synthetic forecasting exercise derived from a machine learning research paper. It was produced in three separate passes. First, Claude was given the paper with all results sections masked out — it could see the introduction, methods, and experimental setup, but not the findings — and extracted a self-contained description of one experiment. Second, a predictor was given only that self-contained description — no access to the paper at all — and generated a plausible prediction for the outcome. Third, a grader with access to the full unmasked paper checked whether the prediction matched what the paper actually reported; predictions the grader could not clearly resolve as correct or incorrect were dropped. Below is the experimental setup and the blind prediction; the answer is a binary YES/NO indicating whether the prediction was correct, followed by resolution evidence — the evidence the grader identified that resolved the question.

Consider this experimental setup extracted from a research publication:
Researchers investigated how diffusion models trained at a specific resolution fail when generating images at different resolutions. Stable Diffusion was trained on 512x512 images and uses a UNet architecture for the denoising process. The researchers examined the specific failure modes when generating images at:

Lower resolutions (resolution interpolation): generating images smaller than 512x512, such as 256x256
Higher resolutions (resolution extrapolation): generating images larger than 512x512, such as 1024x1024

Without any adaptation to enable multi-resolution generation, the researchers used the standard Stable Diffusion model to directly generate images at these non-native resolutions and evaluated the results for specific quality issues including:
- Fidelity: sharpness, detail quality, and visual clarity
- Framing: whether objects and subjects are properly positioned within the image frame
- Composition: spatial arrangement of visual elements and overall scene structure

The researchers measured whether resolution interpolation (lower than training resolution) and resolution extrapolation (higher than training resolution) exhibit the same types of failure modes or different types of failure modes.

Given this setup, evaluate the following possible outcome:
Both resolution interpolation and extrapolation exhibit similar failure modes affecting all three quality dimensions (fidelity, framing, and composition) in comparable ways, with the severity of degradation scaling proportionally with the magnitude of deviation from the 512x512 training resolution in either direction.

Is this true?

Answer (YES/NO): NO